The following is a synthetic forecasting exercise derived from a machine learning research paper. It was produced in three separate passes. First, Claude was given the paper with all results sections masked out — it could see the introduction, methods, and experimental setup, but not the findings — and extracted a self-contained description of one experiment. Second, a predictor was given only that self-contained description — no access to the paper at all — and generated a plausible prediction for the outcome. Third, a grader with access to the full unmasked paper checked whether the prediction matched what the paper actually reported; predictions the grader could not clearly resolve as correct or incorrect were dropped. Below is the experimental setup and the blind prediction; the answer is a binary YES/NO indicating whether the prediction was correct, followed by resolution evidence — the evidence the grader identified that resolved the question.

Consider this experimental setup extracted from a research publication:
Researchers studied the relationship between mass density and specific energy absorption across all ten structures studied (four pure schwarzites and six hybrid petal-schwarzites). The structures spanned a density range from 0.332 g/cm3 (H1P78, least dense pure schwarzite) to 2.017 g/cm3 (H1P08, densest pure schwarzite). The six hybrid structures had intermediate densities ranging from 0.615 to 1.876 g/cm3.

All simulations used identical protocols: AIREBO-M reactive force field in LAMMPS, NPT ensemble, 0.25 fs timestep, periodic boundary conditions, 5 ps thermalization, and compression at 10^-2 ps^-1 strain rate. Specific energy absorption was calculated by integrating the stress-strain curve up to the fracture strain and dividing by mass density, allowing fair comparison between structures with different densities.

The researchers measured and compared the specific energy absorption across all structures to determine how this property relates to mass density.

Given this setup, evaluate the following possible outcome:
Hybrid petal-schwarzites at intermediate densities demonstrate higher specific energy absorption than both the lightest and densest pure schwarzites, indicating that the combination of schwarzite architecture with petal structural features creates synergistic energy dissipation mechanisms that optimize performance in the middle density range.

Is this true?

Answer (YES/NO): YES